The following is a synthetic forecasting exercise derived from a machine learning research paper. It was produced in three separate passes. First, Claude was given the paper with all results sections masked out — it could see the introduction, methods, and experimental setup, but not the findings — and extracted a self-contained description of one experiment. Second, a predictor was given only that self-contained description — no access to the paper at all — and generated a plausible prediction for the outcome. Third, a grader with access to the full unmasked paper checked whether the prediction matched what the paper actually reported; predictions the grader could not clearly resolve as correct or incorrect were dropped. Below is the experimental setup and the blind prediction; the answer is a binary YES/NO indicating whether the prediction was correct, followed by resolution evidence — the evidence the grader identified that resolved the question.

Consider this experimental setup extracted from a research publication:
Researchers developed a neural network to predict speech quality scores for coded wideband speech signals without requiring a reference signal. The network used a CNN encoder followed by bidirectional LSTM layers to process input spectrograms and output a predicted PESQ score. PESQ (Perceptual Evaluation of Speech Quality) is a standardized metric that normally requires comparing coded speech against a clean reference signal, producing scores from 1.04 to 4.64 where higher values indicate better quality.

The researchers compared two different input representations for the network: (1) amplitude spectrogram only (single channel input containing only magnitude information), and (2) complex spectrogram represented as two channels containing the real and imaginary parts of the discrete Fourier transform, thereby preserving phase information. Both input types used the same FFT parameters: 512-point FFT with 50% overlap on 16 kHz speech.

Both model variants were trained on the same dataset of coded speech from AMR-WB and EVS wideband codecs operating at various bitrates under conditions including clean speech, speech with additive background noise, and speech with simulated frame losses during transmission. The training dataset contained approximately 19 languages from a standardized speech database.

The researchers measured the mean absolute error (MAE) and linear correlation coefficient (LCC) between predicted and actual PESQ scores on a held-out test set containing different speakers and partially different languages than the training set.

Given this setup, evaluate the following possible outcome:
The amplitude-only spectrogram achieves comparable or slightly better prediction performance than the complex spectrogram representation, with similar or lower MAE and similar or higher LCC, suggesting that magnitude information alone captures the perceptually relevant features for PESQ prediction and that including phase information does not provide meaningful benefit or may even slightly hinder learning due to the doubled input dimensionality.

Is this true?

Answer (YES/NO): NO